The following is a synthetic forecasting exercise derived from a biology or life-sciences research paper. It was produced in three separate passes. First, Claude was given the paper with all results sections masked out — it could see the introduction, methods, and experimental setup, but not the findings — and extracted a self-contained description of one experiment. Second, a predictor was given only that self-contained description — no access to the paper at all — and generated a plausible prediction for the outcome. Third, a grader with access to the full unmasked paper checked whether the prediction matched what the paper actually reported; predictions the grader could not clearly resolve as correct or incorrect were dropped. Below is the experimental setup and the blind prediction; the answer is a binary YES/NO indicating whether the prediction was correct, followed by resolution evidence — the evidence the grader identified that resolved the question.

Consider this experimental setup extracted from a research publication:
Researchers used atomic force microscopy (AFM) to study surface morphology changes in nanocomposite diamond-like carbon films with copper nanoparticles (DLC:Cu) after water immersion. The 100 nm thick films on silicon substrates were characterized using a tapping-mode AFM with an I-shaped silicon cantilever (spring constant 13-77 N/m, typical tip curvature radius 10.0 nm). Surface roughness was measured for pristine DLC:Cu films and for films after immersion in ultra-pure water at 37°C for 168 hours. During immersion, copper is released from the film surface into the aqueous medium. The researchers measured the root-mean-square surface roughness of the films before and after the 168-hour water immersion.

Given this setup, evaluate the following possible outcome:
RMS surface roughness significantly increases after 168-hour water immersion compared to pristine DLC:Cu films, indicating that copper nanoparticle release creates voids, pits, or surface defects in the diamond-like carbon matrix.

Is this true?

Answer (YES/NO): YES